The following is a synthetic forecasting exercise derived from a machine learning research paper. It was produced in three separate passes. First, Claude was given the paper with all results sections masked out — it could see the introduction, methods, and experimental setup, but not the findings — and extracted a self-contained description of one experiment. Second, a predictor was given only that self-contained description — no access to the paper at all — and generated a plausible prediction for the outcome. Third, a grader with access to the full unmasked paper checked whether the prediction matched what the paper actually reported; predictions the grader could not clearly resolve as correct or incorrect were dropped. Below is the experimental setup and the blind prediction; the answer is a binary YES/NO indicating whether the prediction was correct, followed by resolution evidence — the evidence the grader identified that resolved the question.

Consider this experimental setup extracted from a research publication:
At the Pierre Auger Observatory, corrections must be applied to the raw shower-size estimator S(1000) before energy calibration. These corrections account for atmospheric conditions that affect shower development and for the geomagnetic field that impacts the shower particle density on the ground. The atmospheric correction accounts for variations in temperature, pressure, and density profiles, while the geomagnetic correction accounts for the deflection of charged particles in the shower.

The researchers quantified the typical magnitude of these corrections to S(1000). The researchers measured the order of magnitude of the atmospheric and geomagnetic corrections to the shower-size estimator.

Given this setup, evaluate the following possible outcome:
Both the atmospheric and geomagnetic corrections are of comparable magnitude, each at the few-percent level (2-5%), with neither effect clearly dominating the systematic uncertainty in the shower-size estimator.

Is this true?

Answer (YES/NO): NO